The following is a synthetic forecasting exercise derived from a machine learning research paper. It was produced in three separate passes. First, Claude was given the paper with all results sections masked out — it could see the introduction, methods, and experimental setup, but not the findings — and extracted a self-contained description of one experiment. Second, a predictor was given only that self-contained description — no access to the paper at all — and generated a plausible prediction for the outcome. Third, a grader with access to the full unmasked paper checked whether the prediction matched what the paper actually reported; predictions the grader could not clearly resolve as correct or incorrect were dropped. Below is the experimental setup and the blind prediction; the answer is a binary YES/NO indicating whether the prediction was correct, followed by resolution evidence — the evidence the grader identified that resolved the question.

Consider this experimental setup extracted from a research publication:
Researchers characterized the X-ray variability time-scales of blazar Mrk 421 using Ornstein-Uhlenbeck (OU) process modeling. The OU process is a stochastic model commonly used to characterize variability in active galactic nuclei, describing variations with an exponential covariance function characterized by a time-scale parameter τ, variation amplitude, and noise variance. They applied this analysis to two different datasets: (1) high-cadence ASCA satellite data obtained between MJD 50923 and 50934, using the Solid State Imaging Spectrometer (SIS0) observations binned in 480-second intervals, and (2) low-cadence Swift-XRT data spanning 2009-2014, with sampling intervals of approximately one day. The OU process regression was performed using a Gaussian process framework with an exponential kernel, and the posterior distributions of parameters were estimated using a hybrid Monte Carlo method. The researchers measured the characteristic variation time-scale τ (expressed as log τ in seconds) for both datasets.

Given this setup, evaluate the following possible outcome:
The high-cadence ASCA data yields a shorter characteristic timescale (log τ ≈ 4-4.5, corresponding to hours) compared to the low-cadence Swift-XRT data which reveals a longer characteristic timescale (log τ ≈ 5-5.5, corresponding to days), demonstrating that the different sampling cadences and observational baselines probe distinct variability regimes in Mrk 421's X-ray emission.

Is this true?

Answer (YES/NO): NO